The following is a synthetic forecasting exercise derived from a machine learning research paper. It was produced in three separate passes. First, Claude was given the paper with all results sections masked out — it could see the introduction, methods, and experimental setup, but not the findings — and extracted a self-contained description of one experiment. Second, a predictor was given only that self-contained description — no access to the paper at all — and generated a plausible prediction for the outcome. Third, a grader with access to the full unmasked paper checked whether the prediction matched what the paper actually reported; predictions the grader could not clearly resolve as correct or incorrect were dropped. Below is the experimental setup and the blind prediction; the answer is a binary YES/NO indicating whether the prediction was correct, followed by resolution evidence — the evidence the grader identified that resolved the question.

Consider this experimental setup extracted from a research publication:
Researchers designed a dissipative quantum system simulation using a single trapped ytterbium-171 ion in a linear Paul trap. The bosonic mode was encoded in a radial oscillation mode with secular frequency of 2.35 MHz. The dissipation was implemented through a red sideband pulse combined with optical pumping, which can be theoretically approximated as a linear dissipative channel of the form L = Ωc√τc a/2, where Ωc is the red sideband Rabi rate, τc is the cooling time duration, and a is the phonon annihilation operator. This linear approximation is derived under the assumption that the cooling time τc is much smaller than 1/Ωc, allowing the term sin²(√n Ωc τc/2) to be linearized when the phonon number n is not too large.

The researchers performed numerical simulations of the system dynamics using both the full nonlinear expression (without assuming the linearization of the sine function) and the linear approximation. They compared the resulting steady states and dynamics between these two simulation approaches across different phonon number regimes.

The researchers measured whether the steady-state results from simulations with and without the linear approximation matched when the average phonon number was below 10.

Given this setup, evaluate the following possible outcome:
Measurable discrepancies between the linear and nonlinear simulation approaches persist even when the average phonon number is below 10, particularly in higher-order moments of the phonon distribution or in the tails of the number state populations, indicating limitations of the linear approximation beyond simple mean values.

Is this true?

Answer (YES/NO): NO